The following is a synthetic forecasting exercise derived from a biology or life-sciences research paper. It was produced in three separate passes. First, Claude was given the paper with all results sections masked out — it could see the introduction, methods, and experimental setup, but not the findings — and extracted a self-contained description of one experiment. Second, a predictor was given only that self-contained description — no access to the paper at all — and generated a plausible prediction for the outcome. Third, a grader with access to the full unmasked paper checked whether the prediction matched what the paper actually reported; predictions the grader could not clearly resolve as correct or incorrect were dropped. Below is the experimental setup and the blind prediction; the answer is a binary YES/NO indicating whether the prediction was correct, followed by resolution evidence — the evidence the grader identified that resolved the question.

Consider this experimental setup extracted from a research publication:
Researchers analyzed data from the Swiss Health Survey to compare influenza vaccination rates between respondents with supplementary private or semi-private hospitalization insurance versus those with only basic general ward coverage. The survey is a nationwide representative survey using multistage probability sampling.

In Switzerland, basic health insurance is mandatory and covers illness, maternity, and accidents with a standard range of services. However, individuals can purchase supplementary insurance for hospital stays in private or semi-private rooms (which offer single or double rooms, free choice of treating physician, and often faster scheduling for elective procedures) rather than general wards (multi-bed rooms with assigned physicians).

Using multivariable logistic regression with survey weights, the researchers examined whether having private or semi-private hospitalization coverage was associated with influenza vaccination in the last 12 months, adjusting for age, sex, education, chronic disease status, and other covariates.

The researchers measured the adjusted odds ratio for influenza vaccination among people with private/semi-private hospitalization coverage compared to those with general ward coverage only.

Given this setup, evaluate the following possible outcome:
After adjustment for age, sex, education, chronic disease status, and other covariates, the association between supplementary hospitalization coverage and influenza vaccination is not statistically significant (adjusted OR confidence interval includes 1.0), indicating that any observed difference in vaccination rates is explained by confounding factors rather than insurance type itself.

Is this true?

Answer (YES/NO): NO